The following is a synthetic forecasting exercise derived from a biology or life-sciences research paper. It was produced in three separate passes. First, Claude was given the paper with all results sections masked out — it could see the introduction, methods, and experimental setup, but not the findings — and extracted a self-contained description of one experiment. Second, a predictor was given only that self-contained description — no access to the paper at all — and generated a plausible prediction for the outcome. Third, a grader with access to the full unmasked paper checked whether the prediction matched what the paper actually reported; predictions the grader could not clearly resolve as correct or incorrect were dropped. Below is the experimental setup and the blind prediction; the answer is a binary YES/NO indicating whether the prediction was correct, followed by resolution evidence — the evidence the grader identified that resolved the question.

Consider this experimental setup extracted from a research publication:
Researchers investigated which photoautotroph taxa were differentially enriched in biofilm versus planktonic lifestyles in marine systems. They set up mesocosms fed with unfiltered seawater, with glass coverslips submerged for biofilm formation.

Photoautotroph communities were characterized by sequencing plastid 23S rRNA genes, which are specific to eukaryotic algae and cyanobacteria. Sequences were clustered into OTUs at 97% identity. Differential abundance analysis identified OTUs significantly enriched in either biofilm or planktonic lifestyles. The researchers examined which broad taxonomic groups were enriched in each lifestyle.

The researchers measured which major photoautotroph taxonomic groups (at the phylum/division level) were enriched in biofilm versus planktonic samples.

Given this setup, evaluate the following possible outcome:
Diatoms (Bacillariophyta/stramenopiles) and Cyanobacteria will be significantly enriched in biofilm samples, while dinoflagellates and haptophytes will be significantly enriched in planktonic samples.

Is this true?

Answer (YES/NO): NO